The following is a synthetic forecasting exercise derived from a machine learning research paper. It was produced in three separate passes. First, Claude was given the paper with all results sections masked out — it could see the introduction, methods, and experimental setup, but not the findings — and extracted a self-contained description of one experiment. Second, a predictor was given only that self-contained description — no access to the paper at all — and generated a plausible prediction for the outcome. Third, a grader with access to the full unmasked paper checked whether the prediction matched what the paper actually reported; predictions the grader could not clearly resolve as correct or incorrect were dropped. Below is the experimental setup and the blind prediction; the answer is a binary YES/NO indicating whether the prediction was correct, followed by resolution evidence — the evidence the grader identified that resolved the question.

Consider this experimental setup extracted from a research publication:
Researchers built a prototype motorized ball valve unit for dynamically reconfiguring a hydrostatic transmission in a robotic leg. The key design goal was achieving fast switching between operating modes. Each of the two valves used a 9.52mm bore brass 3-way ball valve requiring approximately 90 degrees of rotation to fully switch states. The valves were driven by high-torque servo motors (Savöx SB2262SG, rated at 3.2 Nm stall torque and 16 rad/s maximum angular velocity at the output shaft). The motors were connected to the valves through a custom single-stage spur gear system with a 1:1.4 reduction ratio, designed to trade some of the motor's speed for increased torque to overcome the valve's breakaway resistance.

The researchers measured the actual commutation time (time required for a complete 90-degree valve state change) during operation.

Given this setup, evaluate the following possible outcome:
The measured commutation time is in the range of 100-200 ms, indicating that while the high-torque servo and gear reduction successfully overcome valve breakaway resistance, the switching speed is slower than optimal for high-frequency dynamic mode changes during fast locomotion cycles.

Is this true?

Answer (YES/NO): YES